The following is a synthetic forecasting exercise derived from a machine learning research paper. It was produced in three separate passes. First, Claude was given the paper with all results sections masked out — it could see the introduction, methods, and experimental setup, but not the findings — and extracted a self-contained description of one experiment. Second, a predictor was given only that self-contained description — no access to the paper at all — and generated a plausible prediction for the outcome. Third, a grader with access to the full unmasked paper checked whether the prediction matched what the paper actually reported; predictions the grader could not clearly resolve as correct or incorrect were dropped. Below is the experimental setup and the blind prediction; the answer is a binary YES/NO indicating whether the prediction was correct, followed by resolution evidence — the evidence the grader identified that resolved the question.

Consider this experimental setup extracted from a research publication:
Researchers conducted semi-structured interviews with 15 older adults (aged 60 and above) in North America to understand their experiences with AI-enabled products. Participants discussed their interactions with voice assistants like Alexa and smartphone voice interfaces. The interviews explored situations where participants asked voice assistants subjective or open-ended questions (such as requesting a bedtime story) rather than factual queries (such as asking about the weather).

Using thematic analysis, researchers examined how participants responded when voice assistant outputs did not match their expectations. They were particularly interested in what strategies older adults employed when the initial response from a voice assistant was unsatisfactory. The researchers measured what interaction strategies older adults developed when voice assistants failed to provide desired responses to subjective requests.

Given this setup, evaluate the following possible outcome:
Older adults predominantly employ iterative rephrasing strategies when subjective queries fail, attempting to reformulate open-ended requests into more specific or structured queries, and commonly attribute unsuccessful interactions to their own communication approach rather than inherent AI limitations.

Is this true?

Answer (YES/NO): NO